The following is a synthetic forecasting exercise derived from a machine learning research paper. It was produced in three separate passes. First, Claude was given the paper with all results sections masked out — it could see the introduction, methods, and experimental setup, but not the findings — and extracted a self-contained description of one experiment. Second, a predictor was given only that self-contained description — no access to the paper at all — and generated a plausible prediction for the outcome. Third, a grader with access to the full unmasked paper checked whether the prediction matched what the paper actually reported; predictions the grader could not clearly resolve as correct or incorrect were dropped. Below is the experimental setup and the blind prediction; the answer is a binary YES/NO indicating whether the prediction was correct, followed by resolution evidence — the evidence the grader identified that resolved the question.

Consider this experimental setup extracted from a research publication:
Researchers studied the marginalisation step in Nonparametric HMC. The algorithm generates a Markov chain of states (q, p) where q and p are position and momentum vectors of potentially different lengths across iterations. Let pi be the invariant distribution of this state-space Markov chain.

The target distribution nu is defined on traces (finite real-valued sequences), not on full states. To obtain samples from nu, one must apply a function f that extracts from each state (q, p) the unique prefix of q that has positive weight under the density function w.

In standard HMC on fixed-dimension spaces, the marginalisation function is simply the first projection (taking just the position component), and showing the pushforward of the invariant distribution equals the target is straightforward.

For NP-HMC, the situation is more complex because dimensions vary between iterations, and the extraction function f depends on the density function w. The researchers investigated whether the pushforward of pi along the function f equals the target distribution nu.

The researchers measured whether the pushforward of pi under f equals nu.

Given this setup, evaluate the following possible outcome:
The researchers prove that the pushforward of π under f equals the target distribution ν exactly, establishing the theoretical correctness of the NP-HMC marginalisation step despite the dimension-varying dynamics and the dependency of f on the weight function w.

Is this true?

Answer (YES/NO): YES